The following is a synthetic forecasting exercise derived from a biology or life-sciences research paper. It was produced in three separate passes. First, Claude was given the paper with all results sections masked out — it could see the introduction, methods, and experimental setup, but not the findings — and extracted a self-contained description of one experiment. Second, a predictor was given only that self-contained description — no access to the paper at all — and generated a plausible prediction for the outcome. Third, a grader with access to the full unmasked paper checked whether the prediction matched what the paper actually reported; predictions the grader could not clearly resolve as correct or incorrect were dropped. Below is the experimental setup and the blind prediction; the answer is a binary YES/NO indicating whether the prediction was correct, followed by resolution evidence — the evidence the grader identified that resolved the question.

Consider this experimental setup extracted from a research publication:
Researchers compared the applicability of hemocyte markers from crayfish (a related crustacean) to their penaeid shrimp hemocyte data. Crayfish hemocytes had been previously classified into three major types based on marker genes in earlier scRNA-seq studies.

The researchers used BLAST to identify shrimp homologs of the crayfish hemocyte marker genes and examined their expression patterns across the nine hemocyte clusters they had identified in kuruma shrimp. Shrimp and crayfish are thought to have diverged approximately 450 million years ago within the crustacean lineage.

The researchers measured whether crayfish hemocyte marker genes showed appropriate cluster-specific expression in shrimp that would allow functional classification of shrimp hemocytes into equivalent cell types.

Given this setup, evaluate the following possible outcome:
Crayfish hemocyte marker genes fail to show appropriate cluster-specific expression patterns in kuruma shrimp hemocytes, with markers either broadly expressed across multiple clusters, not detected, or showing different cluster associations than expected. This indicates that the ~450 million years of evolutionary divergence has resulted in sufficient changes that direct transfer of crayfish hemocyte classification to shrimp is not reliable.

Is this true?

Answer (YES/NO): YES